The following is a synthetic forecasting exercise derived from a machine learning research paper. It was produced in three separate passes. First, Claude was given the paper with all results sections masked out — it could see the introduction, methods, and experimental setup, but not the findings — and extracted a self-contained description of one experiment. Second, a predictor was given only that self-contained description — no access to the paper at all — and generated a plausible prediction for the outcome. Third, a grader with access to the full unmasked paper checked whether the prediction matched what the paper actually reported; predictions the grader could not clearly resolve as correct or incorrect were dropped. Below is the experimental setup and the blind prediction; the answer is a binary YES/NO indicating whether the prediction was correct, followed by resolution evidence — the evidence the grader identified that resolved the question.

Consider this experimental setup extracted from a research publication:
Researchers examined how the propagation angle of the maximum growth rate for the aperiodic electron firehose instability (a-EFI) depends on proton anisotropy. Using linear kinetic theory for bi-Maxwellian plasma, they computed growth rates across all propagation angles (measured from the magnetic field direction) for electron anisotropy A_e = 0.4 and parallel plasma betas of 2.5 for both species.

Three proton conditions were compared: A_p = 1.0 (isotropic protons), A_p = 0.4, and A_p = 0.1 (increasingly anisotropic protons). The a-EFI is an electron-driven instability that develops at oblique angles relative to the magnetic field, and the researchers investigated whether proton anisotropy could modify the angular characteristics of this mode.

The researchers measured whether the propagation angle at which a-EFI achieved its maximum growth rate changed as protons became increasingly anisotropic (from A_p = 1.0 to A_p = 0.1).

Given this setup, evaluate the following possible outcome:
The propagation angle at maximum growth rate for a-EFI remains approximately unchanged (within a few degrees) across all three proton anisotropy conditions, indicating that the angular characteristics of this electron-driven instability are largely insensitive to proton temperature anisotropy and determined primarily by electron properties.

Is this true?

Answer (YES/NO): YES